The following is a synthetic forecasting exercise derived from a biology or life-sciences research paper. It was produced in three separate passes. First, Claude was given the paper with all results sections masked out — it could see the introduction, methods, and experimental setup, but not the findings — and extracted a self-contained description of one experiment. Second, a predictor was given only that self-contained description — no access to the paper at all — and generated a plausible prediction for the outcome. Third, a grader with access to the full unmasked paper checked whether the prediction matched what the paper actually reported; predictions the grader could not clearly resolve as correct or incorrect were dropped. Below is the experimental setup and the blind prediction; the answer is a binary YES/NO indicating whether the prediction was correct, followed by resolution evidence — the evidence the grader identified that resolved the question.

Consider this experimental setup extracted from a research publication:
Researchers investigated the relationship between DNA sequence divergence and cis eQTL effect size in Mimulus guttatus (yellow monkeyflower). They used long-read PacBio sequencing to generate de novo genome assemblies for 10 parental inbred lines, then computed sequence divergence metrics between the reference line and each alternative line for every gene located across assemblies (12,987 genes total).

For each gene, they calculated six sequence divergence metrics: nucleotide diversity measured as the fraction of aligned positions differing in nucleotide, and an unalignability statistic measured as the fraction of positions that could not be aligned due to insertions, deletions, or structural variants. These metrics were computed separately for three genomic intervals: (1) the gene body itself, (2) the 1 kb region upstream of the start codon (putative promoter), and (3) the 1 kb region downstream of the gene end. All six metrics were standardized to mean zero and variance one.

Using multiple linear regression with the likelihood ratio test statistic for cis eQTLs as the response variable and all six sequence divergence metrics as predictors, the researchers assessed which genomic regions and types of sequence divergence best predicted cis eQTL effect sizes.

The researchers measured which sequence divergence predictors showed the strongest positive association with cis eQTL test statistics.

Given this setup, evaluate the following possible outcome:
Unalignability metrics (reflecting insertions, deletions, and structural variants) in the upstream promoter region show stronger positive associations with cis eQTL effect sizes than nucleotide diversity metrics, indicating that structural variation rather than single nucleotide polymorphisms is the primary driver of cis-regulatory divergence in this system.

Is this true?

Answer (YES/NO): NO